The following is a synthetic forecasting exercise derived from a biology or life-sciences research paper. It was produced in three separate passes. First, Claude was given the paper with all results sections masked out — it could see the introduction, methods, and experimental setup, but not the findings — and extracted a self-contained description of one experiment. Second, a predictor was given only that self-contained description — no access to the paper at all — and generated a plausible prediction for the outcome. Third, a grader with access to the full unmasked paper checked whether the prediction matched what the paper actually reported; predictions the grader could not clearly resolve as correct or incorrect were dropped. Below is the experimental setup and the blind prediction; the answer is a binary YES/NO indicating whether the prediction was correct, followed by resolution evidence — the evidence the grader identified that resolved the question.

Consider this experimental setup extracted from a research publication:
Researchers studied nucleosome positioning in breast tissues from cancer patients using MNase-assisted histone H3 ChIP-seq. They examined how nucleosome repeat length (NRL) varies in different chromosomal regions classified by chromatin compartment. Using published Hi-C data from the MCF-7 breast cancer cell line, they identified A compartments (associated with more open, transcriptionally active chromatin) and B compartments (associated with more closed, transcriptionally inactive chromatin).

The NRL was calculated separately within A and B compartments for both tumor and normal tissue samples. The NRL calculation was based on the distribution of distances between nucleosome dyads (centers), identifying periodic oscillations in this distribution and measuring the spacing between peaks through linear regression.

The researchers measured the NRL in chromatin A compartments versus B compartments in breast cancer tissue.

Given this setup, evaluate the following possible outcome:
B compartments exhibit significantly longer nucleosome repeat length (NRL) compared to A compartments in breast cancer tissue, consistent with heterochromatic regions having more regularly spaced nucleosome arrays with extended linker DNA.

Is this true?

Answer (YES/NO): YES